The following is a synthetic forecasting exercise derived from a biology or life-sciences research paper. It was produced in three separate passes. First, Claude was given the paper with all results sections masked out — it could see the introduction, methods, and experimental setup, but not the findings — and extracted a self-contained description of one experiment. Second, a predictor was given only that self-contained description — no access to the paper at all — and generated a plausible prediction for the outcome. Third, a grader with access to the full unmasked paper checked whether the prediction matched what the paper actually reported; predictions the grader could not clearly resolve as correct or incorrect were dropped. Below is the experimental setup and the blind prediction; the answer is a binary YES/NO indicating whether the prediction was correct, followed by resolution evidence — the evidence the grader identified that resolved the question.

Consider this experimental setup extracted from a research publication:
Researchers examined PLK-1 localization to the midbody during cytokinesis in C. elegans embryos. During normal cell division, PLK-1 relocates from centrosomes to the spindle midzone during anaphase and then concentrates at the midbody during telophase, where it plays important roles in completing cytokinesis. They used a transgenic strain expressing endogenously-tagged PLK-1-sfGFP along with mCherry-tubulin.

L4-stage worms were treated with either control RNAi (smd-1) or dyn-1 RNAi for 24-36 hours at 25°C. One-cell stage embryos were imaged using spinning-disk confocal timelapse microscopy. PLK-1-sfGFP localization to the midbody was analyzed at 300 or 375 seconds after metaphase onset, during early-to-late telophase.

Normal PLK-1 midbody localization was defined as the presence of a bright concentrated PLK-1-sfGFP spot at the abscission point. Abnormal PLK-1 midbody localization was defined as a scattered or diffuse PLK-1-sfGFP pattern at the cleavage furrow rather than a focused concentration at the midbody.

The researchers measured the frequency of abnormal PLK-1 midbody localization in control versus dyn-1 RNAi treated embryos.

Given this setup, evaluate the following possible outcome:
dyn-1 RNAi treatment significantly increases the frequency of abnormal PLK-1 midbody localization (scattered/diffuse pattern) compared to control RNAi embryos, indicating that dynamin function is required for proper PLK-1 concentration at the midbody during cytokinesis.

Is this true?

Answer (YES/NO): YES